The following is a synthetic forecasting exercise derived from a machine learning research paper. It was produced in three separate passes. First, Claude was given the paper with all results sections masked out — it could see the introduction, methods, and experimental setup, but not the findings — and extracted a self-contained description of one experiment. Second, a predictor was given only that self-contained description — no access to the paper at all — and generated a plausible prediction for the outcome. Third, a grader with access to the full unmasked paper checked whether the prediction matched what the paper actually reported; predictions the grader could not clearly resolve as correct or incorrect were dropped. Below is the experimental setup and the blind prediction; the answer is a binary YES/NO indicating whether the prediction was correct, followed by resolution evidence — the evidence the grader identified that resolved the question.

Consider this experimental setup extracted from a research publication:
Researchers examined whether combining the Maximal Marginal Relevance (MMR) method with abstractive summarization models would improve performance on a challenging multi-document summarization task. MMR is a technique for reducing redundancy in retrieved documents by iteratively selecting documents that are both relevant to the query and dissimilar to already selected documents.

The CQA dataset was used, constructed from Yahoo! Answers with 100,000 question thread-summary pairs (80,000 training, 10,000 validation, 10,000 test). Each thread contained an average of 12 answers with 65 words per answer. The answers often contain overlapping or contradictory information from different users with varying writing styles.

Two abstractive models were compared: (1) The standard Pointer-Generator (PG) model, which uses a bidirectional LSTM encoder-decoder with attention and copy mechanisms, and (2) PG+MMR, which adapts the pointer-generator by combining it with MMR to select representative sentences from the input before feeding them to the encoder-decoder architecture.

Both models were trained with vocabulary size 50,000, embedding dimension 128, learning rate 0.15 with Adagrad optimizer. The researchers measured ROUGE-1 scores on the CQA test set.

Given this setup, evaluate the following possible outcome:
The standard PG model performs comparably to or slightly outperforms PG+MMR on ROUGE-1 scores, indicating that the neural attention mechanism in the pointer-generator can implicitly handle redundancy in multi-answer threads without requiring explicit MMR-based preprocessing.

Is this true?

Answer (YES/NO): NO